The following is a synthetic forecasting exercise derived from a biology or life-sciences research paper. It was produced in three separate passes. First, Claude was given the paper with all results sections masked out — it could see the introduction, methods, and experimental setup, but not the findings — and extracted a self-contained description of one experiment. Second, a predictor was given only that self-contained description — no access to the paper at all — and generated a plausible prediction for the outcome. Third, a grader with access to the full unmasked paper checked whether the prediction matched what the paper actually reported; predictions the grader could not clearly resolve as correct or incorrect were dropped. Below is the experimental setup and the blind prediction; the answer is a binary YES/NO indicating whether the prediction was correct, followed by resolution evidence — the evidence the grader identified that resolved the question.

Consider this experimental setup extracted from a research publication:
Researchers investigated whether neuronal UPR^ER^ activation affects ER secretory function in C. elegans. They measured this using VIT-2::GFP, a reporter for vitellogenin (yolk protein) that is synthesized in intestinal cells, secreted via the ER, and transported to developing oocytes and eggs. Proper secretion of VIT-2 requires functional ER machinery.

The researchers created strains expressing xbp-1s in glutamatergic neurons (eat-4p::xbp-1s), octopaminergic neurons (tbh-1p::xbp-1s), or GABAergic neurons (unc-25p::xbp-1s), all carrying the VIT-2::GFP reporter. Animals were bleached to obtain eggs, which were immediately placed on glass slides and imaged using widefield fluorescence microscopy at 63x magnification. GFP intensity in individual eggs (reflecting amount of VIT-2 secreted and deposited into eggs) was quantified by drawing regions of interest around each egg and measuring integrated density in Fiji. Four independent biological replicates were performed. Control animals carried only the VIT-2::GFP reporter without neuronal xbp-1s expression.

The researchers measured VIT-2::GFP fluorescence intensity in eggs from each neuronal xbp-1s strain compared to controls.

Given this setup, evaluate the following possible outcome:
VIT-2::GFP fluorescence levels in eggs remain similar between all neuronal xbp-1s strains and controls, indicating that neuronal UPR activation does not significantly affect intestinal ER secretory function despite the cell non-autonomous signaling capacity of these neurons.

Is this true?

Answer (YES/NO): YES